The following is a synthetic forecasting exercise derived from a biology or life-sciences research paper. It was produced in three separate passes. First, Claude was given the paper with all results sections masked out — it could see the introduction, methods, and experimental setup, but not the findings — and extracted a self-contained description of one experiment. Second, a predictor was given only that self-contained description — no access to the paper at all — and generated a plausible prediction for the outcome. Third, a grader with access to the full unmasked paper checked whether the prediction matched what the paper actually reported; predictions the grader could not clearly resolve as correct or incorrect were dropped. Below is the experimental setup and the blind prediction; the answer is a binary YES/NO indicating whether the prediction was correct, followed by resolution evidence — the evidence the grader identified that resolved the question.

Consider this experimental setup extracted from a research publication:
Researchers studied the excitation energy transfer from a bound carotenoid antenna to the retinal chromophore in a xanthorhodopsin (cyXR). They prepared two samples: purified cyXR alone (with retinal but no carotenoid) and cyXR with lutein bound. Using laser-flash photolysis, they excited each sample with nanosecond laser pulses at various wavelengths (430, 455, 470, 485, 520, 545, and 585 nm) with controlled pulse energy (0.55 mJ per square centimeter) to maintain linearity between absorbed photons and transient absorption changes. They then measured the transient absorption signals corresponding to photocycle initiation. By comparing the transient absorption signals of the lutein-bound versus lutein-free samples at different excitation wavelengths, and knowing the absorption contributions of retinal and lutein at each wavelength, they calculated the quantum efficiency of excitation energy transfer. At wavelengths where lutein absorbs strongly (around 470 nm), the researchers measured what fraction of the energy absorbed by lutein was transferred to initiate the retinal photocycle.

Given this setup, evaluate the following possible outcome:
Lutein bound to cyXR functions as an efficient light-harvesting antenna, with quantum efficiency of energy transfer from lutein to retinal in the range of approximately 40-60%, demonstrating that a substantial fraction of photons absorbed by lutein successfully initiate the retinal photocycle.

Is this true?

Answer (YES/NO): NO